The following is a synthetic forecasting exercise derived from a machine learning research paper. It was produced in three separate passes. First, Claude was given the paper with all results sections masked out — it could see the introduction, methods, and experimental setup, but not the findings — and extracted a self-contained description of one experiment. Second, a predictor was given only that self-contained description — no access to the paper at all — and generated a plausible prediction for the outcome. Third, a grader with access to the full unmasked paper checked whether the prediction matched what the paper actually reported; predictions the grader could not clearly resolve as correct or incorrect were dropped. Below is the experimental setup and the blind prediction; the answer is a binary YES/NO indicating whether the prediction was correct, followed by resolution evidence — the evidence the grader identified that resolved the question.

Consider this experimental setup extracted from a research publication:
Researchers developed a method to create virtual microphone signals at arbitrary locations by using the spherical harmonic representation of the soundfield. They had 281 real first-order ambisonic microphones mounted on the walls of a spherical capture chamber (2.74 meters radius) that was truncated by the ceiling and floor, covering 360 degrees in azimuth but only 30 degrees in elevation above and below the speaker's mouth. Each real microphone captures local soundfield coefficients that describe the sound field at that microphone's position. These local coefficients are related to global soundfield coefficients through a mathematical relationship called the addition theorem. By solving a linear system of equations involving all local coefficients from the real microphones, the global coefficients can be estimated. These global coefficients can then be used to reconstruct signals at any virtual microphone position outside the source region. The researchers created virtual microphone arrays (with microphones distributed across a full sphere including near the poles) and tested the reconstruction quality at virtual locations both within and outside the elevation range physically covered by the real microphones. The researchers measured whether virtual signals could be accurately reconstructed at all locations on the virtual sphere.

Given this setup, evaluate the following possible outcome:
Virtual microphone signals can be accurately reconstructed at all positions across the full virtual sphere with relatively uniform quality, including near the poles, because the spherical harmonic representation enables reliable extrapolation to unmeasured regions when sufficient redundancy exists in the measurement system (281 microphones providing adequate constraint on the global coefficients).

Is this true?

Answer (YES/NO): NO